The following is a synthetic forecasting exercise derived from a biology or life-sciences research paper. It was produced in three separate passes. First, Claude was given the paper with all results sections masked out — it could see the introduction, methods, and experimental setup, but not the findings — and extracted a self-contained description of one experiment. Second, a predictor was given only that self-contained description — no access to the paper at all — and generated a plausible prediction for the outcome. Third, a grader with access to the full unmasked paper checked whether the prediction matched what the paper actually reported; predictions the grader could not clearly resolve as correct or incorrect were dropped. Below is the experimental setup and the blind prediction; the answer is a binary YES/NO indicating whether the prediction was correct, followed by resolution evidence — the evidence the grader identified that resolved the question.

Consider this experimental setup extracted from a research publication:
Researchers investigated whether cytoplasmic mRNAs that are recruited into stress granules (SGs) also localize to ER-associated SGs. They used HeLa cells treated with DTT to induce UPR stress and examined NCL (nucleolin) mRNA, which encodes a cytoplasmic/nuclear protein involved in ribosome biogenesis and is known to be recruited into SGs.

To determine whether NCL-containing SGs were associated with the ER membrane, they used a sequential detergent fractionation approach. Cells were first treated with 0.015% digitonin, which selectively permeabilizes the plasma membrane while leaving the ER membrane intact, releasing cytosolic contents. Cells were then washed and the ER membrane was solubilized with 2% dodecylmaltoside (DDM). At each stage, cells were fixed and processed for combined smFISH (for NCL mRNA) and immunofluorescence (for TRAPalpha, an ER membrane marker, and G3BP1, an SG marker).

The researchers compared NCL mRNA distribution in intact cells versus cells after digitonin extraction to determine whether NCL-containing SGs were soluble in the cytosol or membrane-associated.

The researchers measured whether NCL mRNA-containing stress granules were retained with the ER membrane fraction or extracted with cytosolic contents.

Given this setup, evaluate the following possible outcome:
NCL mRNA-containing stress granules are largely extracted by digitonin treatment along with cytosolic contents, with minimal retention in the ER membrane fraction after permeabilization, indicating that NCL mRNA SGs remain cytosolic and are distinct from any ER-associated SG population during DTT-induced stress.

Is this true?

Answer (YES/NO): NO